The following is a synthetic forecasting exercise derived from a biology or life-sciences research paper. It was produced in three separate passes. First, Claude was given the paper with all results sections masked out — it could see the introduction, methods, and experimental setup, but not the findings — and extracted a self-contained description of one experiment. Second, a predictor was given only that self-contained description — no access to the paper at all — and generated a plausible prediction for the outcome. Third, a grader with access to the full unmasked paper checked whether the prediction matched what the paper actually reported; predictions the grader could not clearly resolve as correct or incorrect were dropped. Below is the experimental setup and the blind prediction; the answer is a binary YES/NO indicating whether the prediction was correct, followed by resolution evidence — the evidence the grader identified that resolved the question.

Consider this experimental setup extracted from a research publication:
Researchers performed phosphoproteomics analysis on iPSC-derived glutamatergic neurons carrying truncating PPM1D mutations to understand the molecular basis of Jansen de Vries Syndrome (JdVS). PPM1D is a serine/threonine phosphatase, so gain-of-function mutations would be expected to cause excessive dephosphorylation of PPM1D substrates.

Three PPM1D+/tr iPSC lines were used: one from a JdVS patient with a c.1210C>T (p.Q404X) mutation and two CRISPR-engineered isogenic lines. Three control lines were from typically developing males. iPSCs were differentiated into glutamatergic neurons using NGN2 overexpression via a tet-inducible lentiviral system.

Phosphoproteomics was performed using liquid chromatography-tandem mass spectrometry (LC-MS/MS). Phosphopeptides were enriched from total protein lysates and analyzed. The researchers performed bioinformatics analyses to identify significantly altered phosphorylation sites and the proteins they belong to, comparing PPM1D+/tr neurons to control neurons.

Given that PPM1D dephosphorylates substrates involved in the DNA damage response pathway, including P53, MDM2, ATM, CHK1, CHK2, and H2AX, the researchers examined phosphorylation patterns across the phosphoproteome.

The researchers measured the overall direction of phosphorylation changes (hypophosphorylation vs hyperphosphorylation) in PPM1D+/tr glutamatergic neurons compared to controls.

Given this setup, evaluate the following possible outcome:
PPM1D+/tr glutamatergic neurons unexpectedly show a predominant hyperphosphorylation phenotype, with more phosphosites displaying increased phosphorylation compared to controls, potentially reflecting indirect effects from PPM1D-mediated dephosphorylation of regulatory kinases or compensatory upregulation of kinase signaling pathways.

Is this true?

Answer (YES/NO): NO